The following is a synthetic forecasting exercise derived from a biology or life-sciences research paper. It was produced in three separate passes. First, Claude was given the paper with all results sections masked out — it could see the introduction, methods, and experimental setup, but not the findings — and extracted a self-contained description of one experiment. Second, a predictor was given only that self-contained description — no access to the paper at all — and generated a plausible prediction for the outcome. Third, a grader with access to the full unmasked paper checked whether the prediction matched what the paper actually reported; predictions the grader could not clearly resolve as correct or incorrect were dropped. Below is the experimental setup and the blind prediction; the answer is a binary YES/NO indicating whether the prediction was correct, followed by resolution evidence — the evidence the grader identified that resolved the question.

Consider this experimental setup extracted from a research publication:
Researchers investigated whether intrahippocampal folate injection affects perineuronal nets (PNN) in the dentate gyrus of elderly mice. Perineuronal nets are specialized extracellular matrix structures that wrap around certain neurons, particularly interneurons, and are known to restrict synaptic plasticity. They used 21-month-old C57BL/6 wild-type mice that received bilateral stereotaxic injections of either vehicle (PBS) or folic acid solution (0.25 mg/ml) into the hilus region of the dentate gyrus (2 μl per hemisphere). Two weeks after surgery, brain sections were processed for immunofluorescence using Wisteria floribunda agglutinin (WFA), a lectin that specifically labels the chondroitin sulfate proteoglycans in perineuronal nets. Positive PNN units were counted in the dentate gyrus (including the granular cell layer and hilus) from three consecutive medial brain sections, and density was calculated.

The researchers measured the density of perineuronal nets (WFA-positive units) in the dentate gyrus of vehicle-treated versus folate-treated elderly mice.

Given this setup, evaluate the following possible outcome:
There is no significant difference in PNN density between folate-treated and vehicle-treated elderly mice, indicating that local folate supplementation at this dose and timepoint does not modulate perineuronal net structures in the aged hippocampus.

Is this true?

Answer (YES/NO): NO